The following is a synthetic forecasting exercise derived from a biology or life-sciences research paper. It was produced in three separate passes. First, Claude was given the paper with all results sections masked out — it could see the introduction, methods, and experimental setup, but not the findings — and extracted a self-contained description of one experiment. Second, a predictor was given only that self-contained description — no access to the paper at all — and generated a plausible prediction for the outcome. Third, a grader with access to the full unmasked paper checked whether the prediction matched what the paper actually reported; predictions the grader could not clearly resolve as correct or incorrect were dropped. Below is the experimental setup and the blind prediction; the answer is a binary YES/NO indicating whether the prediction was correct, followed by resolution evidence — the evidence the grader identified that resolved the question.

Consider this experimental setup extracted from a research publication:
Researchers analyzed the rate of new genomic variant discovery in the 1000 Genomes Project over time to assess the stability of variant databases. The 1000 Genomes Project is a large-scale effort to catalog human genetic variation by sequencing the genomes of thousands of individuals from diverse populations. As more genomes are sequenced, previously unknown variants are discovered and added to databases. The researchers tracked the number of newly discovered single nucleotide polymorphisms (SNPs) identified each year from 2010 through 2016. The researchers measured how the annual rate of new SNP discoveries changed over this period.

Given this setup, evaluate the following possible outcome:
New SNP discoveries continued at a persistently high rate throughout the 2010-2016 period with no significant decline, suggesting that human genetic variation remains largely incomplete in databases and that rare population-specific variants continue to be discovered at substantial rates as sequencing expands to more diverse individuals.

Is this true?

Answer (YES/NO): NO